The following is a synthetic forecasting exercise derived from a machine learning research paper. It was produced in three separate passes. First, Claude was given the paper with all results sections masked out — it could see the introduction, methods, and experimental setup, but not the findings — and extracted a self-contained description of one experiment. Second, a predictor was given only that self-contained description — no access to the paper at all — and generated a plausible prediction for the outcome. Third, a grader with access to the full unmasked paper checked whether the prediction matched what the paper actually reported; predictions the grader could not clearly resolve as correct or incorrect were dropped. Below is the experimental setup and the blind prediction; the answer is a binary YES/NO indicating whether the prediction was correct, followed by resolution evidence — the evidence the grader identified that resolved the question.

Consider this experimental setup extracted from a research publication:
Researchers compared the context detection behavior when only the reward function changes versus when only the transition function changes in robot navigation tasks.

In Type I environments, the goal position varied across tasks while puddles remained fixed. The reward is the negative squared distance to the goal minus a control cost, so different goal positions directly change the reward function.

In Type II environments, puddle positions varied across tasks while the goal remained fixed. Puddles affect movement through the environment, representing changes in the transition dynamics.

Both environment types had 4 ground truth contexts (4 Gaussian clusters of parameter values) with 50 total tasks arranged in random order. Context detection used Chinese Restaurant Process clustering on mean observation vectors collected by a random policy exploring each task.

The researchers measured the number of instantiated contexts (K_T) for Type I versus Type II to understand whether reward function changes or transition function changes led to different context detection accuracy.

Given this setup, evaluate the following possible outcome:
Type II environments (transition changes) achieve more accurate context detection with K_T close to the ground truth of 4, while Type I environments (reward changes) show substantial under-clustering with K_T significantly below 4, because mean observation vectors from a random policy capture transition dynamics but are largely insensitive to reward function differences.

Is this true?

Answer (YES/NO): NO